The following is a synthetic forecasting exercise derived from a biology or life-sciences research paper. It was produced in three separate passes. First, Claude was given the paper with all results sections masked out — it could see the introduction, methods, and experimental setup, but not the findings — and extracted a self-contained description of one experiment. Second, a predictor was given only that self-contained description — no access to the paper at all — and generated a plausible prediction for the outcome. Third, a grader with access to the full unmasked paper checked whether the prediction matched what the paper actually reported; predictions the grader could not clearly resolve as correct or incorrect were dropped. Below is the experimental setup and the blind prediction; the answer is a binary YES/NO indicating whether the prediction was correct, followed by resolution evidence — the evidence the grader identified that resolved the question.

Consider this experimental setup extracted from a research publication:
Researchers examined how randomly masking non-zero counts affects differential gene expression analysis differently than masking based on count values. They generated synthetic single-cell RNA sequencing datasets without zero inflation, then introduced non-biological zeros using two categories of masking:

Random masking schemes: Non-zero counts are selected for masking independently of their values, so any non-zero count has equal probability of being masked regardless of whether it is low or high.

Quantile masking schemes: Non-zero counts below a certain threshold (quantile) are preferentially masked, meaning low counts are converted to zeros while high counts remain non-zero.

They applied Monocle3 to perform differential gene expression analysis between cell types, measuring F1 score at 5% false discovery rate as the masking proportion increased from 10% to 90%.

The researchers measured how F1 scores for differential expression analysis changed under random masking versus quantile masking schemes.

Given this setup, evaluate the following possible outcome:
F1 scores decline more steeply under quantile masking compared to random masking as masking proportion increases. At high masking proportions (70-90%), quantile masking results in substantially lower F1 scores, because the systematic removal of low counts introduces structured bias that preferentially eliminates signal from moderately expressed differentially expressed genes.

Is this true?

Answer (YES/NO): NO